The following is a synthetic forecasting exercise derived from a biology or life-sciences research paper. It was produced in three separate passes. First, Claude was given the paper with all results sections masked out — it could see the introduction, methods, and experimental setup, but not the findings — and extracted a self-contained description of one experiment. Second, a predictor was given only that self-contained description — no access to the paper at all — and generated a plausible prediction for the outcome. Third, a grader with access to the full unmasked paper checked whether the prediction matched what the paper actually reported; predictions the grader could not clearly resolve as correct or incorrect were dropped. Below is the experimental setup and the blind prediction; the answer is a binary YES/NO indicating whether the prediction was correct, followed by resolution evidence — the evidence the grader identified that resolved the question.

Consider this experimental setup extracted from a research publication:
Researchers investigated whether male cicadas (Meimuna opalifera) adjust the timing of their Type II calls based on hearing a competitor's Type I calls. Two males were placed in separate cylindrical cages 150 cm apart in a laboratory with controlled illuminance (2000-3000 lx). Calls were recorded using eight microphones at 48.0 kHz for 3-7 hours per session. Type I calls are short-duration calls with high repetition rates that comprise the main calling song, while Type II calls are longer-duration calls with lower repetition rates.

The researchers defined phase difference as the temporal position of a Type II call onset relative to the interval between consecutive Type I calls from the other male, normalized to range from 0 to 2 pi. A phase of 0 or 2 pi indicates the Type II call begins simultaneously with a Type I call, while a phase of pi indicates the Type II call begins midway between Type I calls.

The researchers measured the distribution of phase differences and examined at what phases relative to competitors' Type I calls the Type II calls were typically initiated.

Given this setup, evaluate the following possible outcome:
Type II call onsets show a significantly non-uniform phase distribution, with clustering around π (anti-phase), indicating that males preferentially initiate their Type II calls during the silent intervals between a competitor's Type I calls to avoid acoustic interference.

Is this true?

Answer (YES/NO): NO